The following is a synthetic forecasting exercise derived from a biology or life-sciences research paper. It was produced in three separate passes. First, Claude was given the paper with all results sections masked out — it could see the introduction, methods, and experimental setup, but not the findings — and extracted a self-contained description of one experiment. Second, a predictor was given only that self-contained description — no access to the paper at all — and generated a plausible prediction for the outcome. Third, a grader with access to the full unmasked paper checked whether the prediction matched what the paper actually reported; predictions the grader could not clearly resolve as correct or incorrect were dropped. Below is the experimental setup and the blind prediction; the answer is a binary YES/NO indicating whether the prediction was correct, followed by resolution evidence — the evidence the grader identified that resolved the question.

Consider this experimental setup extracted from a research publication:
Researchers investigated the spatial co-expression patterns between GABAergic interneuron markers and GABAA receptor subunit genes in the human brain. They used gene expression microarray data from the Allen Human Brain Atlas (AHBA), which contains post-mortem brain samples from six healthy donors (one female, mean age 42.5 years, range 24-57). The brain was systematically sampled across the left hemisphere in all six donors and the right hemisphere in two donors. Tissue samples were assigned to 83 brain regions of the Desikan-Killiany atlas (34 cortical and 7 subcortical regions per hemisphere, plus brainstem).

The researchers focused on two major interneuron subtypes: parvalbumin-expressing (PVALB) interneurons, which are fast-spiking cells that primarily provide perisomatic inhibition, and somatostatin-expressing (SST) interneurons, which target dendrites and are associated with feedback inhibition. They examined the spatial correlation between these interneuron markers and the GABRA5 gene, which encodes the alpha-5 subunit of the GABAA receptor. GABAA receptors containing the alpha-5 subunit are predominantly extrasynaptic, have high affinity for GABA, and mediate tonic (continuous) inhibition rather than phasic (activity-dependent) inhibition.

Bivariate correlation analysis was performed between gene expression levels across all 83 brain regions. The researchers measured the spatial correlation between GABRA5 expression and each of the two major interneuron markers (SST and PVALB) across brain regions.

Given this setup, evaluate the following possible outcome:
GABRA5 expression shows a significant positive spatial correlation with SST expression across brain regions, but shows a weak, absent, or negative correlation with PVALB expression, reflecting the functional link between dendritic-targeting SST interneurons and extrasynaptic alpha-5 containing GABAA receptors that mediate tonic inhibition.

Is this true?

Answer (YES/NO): YES